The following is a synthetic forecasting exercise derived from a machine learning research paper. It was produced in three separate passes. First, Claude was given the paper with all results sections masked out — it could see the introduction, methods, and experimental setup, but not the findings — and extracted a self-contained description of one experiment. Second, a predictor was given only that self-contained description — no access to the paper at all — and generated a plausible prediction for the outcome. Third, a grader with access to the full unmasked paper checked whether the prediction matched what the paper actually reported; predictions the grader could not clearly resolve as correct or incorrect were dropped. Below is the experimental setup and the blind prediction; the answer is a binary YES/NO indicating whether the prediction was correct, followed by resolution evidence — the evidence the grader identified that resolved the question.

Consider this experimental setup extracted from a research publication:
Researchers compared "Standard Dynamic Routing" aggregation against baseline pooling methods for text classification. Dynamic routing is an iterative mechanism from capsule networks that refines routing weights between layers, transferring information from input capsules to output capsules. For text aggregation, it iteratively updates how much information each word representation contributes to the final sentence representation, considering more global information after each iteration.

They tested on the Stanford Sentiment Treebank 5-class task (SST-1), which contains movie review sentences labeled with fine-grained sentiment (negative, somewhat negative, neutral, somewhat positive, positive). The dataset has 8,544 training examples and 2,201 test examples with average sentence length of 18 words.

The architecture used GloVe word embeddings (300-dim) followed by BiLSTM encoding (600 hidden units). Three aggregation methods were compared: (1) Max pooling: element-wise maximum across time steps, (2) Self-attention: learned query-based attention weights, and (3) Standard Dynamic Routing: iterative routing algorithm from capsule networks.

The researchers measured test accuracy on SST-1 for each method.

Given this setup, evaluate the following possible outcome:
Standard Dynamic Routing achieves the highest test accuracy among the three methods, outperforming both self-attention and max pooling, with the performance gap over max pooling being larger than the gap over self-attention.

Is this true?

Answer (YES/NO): YES